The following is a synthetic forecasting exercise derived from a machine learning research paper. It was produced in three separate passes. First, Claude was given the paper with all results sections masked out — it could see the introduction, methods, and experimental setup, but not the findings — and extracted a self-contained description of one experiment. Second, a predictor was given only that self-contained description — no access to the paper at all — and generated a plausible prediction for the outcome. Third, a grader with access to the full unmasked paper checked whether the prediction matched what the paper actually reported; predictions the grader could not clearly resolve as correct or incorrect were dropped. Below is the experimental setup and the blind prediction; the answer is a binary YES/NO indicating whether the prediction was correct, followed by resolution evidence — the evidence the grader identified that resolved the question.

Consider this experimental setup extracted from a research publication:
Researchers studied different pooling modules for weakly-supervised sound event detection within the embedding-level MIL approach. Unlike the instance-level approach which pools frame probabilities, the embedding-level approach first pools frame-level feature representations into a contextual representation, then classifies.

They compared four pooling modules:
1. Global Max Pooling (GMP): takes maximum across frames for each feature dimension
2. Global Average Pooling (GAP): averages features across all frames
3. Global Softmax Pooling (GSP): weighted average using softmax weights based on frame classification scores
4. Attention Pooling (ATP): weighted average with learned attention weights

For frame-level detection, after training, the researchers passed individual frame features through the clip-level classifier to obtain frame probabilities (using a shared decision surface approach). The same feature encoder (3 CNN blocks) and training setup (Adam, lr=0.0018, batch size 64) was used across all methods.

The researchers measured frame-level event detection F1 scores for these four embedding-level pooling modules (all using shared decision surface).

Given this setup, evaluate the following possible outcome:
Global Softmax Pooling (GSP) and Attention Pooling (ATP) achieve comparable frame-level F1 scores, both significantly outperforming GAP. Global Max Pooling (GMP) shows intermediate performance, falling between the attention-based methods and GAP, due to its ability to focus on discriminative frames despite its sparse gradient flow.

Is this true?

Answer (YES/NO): NO